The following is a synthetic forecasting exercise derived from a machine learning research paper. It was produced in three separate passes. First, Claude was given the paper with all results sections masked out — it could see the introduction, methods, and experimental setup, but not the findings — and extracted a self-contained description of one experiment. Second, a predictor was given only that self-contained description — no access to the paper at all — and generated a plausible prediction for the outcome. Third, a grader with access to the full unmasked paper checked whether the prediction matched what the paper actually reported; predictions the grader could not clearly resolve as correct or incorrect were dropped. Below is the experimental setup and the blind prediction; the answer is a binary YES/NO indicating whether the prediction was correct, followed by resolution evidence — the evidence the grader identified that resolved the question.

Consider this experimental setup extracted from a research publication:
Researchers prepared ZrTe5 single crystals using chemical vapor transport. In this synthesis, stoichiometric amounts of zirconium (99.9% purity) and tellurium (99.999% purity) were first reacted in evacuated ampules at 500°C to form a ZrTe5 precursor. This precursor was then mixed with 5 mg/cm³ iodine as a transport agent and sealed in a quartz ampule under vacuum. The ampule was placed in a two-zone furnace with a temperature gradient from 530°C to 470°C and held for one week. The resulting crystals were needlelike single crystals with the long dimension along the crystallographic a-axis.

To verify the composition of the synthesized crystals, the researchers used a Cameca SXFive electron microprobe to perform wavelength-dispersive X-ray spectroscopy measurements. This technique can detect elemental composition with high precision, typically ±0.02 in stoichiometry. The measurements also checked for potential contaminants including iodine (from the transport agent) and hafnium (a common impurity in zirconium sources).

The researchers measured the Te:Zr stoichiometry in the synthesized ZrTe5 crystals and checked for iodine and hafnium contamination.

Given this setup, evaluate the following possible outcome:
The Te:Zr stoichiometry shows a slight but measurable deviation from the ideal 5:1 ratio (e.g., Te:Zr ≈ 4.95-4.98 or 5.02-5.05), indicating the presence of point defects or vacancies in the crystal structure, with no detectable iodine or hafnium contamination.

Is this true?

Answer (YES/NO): NO